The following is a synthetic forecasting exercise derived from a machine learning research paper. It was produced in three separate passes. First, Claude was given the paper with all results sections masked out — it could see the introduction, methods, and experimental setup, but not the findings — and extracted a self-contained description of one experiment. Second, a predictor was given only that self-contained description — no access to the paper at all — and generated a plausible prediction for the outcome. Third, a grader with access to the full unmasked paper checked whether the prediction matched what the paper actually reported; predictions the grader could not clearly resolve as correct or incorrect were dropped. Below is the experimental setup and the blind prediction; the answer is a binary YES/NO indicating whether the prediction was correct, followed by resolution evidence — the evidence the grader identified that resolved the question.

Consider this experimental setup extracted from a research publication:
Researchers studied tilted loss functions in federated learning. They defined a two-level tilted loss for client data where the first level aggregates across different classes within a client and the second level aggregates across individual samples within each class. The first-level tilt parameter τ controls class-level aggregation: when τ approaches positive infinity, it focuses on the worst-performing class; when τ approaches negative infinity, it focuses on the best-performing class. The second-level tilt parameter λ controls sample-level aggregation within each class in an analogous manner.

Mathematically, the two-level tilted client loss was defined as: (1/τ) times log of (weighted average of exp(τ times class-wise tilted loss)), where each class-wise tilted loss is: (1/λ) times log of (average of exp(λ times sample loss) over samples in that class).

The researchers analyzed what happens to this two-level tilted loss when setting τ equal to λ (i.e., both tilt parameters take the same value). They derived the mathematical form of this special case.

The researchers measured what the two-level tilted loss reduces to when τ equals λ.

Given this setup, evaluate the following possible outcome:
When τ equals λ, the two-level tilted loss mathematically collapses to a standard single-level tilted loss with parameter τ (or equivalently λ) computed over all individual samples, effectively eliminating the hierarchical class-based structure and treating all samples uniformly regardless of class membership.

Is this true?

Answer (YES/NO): YES